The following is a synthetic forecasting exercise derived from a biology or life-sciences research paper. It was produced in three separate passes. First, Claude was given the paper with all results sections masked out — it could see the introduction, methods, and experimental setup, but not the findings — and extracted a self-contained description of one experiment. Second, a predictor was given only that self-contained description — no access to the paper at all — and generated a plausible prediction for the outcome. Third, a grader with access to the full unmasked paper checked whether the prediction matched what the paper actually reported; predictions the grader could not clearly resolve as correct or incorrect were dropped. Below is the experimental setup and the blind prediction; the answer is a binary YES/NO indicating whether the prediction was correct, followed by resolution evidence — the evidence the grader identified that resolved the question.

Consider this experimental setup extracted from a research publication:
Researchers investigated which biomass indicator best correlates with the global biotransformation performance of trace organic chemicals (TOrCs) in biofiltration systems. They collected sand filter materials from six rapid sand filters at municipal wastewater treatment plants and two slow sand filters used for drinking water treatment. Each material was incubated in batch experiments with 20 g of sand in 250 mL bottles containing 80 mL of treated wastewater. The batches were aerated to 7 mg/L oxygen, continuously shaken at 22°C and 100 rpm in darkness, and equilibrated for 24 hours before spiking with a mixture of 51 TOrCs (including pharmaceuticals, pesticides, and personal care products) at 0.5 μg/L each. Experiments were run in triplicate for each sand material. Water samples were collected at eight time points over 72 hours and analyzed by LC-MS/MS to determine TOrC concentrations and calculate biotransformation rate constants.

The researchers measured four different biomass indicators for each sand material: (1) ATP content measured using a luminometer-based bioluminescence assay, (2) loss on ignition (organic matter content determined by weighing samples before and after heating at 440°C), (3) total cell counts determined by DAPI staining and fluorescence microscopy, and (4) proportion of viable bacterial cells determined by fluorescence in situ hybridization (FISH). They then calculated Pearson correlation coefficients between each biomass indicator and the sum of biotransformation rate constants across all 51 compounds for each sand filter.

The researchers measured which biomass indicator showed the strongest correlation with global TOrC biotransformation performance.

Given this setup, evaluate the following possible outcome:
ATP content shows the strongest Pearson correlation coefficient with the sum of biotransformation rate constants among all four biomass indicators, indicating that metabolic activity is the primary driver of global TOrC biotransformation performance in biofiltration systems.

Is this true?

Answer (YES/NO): YES